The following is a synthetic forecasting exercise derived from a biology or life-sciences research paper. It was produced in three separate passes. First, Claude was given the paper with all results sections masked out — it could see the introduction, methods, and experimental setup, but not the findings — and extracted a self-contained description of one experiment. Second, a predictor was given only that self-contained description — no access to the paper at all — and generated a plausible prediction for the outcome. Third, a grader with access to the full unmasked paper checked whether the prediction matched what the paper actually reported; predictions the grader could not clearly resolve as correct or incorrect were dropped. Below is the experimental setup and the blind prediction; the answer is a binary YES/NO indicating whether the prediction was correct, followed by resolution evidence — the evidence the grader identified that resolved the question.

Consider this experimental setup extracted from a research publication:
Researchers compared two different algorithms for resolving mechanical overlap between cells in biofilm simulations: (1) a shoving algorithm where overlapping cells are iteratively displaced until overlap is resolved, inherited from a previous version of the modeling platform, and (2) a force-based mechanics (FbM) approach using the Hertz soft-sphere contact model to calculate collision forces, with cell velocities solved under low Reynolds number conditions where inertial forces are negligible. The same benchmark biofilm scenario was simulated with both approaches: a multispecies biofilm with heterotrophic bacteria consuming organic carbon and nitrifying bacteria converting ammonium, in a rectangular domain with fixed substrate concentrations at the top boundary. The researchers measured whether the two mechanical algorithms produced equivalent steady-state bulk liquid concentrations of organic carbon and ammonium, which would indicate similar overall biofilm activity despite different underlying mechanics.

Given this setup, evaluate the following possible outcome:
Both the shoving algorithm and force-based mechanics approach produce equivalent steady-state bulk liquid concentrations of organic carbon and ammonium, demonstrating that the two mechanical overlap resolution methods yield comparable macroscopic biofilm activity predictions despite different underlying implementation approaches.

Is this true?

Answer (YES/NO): NO